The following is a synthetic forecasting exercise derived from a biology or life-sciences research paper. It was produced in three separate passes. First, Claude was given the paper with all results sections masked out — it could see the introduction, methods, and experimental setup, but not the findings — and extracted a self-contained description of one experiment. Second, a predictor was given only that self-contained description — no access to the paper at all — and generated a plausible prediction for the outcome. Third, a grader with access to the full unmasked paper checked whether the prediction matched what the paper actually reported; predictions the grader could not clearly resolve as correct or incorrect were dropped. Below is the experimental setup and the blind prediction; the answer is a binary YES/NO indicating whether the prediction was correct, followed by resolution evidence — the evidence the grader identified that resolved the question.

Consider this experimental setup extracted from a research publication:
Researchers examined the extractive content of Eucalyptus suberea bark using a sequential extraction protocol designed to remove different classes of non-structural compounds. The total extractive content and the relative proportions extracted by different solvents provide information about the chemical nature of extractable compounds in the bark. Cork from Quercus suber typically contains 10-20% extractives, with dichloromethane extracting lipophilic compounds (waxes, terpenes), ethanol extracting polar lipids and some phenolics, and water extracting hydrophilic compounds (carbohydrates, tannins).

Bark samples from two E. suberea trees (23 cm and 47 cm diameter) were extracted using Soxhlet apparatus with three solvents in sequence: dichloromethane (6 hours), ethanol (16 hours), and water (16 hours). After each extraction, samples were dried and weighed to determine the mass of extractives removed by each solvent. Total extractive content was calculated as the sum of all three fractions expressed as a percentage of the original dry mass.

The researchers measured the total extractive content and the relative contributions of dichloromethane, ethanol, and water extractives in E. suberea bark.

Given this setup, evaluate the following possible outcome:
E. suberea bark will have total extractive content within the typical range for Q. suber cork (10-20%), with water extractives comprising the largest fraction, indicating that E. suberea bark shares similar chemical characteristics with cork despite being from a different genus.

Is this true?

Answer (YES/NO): NO